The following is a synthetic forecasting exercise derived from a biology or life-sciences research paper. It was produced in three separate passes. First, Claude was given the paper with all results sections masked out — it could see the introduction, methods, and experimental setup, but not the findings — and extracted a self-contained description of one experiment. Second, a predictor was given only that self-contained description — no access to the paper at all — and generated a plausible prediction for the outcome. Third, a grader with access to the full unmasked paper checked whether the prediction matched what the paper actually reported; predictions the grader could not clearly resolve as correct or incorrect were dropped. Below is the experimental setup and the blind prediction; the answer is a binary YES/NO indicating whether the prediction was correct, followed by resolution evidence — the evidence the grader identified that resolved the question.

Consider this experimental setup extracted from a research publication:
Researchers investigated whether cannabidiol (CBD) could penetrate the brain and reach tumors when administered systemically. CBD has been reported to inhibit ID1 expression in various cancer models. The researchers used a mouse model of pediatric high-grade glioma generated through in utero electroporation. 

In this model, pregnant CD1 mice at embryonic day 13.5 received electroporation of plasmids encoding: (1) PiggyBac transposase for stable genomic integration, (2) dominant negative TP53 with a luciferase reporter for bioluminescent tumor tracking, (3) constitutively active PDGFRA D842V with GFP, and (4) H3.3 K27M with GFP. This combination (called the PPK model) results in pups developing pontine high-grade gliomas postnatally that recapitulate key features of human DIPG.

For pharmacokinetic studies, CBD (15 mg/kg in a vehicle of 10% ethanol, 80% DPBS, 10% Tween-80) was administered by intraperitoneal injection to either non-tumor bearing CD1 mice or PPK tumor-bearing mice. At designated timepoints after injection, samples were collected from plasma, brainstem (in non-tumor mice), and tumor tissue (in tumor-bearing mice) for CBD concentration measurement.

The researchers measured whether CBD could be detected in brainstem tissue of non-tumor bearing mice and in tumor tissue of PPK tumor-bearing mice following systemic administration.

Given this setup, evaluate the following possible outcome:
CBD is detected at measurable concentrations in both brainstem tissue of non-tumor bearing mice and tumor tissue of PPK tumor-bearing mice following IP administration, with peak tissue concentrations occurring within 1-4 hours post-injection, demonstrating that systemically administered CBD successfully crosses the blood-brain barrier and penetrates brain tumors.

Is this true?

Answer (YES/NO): YES